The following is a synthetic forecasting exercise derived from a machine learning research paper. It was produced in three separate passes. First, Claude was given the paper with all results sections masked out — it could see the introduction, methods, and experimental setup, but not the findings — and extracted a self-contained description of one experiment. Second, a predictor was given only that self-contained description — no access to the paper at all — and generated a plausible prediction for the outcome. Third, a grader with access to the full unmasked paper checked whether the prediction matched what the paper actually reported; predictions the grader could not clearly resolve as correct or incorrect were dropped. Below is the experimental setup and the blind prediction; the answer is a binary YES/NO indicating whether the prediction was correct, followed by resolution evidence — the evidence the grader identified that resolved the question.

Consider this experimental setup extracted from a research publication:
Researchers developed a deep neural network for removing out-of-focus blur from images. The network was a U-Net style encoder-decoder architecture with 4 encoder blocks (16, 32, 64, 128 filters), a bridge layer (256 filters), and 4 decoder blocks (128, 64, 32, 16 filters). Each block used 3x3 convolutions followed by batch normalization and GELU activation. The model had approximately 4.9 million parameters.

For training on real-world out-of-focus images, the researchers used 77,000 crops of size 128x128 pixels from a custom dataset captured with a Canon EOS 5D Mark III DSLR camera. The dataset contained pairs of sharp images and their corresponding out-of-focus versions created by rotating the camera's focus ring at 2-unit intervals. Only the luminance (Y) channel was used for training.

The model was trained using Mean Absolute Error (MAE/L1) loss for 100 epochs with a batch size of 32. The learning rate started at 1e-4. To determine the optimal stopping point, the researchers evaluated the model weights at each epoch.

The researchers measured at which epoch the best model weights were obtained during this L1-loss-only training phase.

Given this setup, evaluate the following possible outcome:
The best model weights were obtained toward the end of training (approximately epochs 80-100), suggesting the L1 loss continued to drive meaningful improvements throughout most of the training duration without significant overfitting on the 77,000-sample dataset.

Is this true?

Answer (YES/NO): NO